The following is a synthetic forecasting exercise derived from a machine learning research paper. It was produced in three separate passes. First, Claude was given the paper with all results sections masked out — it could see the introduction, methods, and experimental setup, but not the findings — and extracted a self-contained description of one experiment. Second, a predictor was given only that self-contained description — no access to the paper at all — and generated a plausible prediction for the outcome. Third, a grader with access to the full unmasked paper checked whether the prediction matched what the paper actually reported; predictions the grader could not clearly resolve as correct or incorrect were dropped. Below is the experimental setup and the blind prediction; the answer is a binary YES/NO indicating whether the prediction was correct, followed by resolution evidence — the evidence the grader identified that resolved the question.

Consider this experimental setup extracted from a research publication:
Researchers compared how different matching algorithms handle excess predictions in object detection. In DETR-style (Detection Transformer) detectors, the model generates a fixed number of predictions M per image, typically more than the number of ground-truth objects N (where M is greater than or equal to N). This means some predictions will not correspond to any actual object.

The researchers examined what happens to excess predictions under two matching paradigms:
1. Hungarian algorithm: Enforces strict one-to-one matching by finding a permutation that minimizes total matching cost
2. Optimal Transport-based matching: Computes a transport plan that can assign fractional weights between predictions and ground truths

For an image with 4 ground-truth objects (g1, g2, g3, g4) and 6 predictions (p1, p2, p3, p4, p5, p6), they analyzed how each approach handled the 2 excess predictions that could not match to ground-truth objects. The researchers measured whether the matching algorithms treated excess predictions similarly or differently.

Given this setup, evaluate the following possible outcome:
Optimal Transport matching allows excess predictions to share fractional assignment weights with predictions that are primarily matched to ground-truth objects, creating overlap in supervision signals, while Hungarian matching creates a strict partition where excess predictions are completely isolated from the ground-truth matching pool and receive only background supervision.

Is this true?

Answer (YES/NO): NO